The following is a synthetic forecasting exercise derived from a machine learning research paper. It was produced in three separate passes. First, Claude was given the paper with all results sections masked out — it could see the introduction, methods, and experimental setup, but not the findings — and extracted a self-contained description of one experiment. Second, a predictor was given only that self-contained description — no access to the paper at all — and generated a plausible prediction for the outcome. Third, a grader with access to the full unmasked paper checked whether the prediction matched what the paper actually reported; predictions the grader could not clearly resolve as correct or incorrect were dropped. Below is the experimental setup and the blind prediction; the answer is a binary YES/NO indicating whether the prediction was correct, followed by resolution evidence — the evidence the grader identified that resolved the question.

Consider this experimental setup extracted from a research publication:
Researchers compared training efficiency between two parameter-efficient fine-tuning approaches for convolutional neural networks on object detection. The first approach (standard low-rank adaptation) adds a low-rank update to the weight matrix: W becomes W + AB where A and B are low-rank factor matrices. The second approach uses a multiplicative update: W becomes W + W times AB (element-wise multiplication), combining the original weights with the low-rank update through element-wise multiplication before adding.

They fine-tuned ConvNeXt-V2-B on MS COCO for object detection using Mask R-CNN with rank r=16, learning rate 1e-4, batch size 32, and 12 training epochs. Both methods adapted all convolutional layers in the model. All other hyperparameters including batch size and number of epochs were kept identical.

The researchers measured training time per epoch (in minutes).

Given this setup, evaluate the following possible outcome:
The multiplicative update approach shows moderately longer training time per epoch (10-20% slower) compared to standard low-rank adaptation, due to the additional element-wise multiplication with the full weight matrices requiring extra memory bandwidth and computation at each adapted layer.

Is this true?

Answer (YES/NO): NO